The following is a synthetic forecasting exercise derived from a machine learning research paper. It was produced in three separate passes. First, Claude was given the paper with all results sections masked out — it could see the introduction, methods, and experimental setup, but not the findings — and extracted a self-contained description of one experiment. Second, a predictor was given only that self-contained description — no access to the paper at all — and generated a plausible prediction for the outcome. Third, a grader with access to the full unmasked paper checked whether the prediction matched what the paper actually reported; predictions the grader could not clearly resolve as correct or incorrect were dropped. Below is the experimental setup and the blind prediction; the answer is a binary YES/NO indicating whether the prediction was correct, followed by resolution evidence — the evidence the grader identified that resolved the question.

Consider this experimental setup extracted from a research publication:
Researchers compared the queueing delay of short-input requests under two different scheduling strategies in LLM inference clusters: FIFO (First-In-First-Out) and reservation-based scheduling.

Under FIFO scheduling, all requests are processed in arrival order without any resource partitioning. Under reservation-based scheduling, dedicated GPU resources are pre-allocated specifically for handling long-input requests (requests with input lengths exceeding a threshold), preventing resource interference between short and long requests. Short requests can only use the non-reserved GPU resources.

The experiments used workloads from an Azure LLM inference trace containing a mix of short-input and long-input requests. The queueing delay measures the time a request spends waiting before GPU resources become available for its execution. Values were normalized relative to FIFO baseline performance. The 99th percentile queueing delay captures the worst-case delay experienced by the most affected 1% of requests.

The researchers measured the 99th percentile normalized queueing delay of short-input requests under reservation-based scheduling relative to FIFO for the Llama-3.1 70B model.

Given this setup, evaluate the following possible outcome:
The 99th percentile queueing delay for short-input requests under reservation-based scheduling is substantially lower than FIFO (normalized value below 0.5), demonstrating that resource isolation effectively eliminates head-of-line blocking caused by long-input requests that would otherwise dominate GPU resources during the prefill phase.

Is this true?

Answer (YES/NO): NO